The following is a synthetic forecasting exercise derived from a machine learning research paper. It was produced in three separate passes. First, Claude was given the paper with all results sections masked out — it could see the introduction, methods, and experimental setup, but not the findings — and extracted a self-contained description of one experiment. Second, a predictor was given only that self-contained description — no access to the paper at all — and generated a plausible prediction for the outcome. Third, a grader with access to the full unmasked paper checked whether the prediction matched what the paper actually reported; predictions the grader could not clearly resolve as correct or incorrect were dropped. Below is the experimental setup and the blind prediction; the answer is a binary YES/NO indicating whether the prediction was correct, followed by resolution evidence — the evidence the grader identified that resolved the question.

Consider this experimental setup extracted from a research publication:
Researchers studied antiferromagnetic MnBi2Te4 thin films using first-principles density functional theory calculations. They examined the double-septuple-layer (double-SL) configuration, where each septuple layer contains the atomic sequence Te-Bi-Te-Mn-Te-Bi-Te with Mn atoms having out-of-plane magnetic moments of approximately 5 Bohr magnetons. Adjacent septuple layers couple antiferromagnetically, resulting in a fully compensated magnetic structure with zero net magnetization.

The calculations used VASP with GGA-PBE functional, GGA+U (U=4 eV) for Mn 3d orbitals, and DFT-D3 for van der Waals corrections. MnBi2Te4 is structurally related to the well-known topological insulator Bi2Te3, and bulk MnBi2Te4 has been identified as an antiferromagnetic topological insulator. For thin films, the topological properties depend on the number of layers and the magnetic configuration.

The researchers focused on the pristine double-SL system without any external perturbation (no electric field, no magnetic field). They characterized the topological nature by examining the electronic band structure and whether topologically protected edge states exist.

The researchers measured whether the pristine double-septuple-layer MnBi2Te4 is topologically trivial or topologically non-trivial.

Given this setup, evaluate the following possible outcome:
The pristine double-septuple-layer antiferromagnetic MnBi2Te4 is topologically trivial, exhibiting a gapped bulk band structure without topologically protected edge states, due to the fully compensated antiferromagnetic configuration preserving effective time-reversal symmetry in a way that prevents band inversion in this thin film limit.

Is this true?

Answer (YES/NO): YES